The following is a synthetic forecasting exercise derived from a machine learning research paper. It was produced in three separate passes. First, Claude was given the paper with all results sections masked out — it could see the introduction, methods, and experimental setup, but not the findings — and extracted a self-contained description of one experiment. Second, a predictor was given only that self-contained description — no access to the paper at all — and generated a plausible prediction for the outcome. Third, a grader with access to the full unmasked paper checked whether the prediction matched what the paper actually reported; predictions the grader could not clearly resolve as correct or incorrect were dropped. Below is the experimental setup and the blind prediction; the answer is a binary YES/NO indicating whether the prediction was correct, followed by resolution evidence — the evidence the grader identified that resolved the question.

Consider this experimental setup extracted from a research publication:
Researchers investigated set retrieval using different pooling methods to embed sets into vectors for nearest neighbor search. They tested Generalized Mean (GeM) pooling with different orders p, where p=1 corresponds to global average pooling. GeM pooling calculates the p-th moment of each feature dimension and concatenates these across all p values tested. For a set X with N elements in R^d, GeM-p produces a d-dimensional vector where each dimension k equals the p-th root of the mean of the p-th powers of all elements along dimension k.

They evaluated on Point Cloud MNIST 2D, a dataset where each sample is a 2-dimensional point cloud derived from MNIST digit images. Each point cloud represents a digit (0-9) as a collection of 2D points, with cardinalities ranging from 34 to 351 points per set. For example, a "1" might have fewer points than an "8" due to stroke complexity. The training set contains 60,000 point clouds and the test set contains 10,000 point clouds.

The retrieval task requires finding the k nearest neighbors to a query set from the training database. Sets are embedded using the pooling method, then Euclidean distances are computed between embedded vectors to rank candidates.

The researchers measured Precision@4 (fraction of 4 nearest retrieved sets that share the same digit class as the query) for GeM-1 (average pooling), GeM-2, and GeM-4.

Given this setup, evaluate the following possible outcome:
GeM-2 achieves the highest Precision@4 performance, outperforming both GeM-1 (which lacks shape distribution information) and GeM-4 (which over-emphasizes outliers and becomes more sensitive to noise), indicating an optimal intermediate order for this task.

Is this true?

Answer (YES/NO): NO